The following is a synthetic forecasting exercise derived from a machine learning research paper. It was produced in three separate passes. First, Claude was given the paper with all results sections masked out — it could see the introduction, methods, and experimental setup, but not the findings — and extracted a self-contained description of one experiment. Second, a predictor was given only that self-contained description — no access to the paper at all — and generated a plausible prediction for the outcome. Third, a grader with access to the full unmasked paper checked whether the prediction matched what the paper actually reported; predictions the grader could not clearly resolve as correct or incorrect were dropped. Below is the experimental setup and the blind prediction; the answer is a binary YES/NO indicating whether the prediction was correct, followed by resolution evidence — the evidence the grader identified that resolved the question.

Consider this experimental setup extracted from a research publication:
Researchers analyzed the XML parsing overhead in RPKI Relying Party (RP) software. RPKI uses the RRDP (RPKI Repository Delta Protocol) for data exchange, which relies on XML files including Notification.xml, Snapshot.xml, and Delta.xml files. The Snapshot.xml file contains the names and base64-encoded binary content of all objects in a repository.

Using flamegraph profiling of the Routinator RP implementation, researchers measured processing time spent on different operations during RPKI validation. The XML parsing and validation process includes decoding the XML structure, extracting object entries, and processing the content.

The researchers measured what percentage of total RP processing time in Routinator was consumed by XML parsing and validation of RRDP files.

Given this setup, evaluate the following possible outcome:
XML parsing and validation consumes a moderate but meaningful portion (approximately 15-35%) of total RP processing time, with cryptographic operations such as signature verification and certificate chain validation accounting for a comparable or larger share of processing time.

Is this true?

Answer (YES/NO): NO